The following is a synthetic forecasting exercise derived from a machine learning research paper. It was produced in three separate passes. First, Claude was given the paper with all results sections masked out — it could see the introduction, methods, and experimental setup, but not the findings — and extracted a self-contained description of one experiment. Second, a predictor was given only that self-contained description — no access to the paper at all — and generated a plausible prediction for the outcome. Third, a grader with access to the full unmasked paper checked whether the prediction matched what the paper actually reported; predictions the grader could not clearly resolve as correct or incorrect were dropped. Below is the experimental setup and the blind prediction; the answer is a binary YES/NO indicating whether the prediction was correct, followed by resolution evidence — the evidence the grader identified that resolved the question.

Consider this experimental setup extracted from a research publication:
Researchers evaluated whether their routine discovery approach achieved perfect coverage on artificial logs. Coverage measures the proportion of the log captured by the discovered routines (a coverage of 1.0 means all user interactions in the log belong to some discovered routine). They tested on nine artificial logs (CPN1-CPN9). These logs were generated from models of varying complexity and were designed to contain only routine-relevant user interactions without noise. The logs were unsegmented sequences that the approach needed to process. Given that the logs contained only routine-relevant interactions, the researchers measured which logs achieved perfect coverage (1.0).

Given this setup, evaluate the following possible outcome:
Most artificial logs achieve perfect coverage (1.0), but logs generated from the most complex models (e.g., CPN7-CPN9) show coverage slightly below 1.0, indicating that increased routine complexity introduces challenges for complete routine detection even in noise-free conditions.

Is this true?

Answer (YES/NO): NO